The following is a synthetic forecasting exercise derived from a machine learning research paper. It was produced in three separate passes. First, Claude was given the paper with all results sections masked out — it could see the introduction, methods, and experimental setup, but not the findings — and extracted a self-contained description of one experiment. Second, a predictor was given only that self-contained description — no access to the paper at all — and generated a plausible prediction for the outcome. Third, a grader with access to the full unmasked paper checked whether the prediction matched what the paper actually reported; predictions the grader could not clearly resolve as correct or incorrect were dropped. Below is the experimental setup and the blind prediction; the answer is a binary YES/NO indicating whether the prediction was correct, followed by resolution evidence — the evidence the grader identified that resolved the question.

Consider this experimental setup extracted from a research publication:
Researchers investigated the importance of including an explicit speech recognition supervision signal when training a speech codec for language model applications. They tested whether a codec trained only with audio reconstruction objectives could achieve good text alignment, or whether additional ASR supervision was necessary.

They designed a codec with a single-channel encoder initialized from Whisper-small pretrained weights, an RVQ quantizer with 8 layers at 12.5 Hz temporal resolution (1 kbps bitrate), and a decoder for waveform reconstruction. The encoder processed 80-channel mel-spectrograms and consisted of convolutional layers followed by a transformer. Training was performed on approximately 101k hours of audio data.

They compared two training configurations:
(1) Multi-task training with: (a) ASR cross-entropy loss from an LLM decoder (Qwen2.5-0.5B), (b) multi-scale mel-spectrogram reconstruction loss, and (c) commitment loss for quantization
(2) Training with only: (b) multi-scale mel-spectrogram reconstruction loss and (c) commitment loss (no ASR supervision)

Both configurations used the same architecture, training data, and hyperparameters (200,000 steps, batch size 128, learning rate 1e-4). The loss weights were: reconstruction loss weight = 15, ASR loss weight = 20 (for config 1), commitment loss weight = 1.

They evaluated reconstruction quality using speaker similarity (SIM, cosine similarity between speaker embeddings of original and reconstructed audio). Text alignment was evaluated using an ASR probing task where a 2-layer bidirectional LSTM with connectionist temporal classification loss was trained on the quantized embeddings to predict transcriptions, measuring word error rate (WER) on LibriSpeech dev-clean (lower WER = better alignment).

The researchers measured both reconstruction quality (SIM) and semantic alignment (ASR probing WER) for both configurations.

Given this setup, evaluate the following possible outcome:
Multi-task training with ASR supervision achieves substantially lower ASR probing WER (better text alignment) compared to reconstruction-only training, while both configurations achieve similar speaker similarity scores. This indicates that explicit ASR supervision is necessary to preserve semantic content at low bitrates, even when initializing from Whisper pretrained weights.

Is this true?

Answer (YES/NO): YES